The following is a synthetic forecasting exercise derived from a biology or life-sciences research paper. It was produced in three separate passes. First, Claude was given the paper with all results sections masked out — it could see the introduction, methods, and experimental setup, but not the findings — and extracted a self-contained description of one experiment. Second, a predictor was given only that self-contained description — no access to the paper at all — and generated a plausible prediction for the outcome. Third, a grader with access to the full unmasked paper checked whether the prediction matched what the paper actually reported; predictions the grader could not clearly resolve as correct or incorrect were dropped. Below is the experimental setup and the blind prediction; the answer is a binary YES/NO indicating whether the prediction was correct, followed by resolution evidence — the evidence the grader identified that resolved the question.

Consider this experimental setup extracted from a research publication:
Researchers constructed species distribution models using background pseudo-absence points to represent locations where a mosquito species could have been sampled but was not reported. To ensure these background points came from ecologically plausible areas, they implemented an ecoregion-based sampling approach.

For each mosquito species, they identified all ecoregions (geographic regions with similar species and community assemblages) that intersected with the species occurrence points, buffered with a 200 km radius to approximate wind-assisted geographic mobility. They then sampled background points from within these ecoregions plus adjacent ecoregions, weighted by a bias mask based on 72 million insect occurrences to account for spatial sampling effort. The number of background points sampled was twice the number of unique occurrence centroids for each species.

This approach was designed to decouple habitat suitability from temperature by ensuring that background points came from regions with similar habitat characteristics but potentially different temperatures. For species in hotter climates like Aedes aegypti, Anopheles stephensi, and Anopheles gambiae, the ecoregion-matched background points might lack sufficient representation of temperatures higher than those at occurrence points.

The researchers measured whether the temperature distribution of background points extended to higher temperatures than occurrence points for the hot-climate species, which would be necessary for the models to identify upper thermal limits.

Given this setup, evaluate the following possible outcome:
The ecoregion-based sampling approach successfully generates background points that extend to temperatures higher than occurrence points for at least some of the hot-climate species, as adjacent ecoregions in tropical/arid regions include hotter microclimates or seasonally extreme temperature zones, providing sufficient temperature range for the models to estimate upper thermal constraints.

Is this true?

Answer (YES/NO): NO